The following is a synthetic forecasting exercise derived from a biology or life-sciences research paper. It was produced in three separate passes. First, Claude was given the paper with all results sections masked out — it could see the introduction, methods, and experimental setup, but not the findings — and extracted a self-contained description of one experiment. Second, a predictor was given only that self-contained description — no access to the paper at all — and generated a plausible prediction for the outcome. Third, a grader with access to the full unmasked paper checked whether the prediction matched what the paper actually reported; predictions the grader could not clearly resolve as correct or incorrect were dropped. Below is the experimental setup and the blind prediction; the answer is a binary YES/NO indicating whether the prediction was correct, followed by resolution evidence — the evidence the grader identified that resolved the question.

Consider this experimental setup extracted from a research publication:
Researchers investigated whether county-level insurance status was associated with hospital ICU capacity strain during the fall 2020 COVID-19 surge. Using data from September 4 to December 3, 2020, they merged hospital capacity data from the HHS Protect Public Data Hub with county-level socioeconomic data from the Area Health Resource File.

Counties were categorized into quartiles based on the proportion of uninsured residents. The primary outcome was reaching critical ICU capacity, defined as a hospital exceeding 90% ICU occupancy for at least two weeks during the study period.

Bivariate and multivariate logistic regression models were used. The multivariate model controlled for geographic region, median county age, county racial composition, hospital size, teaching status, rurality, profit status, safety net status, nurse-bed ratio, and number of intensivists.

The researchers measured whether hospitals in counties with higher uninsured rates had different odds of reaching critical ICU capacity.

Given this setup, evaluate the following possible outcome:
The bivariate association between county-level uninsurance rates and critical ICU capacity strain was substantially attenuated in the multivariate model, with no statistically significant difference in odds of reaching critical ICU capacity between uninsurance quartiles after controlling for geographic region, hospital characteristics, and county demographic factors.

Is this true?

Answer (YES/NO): NO